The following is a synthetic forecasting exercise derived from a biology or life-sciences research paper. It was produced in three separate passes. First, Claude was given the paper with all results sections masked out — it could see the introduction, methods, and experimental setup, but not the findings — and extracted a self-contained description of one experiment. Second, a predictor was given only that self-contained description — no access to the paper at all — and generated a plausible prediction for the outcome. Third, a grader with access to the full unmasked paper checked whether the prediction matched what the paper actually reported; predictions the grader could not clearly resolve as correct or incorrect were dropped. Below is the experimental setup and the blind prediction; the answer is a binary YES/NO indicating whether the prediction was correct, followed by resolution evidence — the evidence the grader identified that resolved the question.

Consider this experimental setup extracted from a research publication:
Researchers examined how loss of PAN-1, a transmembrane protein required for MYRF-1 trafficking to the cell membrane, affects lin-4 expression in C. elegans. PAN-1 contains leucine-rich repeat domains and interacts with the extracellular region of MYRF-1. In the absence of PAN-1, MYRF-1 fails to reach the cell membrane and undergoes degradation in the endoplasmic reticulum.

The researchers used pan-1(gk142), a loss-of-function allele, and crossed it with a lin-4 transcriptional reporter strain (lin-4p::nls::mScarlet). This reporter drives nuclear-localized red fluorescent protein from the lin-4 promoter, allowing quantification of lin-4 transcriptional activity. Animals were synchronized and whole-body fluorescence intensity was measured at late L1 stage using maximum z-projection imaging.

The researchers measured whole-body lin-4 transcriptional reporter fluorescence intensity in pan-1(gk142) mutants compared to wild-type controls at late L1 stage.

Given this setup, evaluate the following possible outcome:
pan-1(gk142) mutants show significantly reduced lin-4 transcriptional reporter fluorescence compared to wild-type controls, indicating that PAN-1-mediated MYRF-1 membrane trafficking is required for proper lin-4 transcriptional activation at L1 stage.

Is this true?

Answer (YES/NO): YES